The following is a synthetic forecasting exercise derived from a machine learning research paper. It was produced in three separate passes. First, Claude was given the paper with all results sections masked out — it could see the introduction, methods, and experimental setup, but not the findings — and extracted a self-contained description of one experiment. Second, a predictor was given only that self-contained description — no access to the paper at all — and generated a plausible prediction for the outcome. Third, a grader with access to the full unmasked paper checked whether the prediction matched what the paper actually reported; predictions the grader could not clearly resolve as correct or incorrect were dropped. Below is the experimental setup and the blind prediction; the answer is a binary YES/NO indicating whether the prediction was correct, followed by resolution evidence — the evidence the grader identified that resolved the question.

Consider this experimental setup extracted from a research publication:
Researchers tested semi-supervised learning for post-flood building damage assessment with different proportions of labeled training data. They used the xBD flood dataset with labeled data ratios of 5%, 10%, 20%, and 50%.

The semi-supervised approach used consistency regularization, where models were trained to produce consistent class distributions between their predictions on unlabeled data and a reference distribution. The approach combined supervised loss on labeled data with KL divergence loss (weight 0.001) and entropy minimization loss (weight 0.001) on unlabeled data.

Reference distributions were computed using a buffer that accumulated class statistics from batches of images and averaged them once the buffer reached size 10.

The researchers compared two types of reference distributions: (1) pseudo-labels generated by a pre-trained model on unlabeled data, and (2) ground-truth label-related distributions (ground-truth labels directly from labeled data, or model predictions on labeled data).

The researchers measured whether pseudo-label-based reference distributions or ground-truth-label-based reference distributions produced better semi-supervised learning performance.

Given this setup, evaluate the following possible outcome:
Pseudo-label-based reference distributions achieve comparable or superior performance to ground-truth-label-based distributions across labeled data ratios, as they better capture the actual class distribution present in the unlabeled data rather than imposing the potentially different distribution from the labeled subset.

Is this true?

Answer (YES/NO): YES